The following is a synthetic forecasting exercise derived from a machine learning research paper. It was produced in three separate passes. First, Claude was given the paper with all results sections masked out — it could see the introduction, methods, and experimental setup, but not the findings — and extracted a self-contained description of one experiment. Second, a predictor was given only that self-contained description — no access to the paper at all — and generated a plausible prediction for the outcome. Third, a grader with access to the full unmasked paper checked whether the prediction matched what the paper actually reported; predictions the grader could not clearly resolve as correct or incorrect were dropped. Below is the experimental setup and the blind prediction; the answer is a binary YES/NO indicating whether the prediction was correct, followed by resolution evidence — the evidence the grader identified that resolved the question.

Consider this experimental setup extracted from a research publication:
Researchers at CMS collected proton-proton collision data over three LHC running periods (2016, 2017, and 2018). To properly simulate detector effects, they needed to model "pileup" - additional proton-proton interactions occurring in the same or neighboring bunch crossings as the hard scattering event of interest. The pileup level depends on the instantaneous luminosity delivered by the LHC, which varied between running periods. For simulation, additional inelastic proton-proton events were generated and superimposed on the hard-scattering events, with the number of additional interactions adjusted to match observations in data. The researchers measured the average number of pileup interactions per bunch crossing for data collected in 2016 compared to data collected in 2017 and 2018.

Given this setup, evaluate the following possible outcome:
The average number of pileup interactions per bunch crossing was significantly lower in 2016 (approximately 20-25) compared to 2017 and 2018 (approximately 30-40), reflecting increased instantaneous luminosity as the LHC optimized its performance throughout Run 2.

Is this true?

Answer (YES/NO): YES